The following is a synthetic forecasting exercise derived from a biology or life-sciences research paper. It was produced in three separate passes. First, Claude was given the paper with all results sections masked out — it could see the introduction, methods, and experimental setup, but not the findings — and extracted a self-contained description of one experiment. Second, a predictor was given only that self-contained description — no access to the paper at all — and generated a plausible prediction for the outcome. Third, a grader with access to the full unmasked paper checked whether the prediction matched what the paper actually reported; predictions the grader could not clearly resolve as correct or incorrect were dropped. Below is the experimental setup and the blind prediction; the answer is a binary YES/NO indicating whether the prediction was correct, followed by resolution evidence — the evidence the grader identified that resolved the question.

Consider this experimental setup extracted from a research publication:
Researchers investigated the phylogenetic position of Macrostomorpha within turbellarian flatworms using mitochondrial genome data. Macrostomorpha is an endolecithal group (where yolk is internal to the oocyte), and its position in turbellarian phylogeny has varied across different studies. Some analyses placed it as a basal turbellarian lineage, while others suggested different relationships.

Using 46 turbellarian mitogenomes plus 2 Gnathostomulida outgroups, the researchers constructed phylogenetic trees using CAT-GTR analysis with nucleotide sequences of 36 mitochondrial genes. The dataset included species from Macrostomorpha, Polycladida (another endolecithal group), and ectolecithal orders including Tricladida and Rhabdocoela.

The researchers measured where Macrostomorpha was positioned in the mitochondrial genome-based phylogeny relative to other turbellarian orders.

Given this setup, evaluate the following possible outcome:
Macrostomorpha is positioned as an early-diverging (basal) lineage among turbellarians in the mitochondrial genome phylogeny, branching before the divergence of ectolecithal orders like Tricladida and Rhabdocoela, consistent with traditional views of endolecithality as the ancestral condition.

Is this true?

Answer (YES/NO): YES